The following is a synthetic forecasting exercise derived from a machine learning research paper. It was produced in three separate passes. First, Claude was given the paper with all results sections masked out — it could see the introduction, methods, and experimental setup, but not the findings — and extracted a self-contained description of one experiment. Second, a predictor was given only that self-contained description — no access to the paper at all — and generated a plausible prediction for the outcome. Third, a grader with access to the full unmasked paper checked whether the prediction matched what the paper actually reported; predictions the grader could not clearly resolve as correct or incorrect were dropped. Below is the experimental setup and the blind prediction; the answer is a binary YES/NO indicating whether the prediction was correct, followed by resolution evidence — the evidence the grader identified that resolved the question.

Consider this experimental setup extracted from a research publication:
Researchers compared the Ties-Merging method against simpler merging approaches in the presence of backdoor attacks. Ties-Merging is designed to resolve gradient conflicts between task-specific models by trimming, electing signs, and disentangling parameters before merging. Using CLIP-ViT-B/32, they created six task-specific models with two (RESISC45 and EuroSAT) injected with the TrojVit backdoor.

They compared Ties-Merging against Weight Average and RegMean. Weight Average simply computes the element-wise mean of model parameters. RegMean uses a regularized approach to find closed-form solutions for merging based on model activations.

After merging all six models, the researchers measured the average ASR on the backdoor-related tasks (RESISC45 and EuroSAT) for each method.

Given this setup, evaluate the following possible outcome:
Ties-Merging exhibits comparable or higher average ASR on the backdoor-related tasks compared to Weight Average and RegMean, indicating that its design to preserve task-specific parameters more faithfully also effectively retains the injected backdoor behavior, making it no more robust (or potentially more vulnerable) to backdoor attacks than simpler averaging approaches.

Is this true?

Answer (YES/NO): YES